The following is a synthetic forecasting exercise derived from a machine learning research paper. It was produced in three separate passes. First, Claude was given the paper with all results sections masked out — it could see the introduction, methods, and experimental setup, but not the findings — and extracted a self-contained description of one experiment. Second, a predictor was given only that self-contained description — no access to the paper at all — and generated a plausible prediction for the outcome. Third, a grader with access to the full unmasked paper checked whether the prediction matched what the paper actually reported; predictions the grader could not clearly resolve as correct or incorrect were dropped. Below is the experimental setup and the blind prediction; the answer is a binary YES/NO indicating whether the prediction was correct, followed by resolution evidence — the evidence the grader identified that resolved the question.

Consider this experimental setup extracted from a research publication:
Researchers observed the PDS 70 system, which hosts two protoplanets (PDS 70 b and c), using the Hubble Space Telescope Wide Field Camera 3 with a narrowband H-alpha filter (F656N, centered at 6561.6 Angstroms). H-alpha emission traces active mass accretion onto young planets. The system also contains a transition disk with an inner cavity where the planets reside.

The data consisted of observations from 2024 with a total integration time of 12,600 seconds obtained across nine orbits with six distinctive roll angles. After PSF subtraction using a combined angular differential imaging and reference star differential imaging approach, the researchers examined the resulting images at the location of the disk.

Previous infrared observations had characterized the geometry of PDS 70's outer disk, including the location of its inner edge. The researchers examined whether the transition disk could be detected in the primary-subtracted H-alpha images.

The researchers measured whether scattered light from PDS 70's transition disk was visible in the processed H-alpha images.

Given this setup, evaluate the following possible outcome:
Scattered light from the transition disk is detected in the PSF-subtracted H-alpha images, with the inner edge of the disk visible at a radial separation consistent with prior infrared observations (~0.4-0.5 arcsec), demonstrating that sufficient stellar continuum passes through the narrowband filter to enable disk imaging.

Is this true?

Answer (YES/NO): YES